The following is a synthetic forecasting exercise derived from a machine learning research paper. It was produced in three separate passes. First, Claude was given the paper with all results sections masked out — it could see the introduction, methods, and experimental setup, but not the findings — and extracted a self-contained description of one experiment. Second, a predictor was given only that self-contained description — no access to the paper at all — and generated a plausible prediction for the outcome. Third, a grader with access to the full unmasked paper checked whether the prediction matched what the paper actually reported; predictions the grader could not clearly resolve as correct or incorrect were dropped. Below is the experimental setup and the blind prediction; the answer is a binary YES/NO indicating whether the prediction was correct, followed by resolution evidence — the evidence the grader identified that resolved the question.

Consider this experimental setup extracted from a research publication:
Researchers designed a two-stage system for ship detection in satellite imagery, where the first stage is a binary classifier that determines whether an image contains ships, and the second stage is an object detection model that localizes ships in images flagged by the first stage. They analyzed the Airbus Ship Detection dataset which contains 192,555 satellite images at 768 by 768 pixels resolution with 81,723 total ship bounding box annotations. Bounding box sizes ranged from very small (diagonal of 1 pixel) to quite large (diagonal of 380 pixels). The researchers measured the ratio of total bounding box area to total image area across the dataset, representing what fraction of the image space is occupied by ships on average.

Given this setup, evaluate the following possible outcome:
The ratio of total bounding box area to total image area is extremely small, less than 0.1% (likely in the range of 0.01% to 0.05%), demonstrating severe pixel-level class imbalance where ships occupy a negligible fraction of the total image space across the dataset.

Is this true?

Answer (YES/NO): NO